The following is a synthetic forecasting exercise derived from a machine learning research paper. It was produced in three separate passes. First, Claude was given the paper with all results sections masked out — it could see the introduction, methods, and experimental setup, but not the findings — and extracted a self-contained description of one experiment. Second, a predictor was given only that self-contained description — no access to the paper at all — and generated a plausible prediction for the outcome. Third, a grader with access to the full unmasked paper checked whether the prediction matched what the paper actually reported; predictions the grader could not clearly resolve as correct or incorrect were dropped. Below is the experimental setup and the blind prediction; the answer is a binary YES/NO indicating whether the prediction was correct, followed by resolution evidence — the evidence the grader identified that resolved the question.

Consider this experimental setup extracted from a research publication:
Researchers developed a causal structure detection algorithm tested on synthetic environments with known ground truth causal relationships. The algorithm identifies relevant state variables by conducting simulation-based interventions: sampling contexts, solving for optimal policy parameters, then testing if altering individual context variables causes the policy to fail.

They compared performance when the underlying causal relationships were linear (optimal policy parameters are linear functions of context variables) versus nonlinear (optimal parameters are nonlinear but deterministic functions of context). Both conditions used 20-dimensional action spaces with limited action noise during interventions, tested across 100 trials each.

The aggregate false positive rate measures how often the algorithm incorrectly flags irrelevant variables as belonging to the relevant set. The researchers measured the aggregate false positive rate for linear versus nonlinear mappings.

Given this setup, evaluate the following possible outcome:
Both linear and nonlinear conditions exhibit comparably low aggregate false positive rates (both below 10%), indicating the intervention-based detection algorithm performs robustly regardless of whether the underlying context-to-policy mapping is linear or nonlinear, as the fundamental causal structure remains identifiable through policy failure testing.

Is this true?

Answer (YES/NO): NO